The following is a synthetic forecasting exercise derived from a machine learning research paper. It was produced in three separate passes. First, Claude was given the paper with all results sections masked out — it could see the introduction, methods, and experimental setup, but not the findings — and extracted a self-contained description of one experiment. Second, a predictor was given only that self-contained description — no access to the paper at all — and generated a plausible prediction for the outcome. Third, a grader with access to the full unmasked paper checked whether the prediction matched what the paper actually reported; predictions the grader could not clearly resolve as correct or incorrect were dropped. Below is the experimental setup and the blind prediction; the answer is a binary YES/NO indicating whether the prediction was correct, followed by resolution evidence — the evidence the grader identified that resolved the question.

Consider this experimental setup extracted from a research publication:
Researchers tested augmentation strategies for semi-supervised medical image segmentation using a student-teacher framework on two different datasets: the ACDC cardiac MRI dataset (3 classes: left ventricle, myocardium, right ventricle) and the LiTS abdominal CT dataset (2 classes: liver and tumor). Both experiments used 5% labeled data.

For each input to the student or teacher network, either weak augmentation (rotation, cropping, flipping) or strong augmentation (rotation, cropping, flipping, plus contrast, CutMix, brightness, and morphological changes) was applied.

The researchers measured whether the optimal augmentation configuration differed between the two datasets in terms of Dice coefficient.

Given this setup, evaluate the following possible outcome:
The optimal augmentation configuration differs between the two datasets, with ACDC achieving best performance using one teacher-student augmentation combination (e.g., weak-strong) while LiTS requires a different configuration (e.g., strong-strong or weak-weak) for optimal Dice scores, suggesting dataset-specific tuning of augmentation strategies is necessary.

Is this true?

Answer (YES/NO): YES